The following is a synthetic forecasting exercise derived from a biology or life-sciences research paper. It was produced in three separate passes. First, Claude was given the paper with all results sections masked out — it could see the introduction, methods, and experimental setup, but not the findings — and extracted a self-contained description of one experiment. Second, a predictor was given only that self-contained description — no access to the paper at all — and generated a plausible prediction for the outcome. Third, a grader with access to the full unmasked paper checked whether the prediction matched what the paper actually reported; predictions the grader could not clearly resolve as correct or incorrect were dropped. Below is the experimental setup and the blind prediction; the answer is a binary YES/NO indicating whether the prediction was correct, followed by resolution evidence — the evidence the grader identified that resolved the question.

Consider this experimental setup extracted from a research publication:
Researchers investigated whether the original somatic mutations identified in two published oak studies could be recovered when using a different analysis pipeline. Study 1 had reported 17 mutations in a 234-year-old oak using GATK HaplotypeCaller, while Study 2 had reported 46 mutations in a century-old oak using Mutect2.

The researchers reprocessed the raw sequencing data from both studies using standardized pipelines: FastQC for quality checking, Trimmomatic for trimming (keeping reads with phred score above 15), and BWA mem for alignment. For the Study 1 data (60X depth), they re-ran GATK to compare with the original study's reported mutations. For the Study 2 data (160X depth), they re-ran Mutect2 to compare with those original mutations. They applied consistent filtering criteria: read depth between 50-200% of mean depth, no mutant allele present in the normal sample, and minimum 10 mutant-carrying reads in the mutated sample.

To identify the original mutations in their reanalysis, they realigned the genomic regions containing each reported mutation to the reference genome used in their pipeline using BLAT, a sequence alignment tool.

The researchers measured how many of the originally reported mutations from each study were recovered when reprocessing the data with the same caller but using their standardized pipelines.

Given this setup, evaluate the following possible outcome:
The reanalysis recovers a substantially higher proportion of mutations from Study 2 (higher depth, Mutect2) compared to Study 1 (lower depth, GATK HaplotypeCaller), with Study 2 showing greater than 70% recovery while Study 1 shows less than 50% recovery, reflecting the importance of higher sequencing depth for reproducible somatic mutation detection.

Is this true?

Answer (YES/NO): NO